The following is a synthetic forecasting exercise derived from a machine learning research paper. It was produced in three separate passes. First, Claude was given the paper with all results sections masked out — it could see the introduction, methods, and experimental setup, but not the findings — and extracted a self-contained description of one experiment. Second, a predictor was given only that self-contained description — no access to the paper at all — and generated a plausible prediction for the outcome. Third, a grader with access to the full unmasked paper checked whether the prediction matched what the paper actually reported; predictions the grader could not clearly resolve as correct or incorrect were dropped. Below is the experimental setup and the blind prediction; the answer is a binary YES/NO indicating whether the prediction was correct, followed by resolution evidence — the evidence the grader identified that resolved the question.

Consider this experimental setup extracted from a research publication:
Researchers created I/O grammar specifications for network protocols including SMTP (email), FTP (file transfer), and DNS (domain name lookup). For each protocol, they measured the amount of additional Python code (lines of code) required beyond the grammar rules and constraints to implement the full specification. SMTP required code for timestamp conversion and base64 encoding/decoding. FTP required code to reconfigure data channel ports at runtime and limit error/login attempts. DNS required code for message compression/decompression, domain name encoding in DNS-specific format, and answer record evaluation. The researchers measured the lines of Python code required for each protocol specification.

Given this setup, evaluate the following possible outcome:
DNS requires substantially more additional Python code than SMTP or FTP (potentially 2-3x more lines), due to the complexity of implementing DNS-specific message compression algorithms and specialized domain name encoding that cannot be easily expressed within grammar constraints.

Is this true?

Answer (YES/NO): NO